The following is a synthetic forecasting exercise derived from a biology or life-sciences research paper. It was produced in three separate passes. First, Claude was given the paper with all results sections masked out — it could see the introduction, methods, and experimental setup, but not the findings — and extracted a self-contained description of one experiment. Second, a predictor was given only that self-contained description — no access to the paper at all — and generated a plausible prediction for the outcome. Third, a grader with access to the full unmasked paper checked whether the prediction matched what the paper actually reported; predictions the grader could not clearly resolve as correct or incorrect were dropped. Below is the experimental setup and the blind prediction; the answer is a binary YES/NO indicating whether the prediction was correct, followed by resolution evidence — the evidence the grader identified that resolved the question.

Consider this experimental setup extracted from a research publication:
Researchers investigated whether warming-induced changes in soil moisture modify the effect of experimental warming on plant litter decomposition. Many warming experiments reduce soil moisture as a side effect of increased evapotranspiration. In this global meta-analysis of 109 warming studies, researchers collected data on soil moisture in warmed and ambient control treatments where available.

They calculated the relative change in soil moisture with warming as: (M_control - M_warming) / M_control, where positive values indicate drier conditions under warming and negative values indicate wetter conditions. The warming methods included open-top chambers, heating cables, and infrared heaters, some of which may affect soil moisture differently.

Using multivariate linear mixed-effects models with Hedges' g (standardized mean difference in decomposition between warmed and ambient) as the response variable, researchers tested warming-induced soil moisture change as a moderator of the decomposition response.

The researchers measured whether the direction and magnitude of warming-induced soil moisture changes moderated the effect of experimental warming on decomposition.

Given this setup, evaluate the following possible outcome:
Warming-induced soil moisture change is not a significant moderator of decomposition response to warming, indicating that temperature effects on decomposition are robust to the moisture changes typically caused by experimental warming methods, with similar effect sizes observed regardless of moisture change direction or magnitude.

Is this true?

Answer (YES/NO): YES